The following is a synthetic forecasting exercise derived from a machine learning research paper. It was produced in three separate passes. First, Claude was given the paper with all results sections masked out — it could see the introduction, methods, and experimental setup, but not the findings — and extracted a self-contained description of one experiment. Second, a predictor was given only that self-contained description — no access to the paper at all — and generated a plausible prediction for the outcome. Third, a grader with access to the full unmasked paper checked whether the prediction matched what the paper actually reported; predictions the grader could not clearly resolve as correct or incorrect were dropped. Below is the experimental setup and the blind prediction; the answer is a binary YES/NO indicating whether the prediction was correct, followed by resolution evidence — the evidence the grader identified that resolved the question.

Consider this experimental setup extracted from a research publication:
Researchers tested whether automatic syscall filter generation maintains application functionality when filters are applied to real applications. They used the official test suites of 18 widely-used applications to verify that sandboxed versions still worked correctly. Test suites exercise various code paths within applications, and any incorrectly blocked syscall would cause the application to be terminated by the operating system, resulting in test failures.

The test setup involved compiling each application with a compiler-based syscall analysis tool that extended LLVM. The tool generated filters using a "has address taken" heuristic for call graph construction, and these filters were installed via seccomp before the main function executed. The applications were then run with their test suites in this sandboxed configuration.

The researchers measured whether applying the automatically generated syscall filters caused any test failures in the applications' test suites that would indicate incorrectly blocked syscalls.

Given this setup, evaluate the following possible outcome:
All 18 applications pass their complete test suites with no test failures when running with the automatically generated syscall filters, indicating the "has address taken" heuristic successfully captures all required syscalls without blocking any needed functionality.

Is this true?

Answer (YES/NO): NO